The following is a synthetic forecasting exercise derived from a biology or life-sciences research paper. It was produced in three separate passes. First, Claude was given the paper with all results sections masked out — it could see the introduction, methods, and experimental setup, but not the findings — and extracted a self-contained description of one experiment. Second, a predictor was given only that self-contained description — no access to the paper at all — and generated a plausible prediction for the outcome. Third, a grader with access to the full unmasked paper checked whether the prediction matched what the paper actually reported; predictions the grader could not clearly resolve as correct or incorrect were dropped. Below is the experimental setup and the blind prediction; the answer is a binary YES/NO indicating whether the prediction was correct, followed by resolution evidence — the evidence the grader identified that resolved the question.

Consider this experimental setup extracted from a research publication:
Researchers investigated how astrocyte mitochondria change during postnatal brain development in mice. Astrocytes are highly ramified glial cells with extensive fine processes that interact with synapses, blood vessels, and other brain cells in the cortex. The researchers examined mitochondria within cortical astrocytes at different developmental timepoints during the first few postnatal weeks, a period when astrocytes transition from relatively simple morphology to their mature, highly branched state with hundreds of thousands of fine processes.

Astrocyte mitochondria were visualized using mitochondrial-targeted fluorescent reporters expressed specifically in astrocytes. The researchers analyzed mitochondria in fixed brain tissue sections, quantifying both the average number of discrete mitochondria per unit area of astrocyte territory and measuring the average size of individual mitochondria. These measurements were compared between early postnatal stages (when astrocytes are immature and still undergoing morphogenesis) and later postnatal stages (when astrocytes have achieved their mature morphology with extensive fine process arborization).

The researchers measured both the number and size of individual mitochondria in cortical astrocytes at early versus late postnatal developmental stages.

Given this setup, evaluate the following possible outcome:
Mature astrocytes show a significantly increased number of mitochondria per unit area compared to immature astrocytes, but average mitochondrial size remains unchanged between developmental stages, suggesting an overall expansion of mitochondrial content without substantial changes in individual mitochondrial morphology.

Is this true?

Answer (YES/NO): NO